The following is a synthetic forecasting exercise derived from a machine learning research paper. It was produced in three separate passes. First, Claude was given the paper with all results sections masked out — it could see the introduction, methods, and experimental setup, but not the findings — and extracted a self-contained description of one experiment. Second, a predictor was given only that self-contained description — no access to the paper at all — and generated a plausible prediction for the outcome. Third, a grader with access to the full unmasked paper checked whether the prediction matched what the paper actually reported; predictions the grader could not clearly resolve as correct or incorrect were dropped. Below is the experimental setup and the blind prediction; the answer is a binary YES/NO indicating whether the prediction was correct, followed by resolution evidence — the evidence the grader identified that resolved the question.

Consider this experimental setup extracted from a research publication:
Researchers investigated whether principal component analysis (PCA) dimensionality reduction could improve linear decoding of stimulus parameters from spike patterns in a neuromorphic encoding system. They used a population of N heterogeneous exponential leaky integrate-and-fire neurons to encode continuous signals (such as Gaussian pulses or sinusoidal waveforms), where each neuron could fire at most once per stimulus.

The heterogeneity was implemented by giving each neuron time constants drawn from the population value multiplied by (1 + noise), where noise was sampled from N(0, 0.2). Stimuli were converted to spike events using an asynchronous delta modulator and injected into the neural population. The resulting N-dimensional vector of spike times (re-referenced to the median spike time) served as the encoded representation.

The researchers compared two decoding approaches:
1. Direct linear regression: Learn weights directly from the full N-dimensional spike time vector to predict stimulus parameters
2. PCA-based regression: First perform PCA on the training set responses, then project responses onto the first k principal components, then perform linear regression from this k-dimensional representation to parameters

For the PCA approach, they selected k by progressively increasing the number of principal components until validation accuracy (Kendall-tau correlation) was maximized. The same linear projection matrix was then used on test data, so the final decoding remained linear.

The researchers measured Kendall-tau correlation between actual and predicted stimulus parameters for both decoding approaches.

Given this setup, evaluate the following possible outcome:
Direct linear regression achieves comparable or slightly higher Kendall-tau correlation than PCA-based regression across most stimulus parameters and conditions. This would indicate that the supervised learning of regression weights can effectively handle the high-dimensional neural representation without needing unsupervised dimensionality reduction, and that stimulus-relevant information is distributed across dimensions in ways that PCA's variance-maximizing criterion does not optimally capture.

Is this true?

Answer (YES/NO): NO